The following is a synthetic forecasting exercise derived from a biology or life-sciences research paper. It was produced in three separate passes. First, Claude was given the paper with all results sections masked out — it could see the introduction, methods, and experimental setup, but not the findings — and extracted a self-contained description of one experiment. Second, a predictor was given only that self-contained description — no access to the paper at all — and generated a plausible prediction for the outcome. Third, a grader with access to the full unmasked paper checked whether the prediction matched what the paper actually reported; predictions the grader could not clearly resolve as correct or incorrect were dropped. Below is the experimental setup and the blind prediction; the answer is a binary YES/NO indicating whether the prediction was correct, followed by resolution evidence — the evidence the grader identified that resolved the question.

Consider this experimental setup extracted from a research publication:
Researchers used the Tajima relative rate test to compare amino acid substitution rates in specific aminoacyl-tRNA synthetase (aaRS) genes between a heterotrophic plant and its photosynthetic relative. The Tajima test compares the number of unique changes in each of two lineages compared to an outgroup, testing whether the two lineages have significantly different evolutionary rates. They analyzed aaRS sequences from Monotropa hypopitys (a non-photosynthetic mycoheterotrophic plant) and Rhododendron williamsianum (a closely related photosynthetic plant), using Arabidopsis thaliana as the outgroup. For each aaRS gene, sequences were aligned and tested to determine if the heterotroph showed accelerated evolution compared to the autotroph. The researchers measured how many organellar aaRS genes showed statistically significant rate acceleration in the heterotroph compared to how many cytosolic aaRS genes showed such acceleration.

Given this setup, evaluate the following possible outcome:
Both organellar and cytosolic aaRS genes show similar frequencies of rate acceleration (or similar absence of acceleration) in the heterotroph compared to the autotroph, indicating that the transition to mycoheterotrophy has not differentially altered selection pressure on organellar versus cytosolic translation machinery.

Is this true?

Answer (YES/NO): YES